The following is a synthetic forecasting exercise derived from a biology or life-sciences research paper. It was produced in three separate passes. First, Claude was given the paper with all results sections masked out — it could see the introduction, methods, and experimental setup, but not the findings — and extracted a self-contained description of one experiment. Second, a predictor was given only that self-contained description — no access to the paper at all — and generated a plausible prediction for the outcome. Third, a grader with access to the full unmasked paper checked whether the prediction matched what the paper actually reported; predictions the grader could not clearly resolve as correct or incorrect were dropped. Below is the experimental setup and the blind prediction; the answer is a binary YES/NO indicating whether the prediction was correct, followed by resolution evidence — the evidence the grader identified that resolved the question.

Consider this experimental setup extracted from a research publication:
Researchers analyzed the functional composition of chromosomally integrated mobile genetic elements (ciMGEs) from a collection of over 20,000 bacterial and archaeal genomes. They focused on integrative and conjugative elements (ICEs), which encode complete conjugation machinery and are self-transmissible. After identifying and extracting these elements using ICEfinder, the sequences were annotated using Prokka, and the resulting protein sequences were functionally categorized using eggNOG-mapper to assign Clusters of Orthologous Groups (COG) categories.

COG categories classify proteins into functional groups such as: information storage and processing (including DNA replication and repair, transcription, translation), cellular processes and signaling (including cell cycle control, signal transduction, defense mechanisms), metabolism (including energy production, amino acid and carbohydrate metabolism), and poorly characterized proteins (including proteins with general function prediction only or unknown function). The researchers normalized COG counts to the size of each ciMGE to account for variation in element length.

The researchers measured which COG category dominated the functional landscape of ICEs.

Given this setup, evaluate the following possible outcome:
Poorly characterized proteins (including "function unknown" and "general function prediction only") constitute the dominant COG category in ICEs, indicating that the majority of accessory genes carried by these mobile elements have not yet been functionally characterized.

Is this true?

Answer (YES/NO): YES